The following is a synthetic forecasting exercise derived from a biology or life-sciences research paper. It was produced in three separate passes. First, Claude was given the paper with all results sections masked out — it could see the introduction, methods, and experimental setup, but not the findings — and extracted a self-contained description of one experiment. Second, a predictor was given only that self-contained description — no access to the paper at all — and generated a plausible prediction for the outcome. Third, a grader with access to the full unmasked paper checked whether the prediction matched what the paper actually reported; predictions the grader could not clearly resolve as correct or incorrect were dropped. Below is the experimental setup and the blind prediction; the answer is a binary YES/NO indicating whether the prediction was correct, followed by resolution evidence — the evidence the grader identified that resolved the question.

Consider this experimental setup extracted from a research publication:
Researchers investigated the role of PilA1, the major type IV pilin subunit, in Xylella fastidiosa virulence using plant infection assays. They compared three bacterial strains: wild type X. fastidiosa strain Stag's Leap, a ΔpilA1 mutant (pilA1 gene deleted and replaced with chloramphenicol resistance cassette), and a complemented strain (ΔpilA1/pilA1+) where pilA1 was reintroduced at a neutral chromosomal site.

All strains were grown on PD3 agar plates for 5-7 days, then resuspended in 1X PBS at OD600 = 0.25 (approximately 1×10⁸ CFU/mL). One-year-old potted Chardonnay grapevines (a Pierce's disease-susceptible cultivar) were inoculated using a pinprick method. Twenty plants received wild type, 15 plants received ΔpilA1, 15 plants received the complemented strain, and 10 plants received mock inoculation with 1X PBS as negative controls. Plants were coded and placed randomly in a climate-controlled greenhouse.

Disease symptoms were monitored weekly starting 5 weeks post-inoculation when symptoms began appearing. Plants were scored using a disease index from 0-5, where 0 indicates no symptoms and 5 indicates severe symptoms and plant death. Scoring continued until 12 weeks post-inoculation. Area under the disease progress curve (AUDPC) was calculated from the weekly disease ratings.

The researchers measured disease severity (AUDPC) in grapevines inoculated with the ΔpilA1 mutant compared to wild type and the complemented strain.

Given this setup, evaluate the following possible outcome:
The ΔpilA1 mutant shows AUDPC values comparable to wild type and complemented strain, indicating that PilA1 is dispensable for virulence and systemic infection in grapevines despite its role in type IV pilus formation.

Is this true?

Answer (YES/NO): NO